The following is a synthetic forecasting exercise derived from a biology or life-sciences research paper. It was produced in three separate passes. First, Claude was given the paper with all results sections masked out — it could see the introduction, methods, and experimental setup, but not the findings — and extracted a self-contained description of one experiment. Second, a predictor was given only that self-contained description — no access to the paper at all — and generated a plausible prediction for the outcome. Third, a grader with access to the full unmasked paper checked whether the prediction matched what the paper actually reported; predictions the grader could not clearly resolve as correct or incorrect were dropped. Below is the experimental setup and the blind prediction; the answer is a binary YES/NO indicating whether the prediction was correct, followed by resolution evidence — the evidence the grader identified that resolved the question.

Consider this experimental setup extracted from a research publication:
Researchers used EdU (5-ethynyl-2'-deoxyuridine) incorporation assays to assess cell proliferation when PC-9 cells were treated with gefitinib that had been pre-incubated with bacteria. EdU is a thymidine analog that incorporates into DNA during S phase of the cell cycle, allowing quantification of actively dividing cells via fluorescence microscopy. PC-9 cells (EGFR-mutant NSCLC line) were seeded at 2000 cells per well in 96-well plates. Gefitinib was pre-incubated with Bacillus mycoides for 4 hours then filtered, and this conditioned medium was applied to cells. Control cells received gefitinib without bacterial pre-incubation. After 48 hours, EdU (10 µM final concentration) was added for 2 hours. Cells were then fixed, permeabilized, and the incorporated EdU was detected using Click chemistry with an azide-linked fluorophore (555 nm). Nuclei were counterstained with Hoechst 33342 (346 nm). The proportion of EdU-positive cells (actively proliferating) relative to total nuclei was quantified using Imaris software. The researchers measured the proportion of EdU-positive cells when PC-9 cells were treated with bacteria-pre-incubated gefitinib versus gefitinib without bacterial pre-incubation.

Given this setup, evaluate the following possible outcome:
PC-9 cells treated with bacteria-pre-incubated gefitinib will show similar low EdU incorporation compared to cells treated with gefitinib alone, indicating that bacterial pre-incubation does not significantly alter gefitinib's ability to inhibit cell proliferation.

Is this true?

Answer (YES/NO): NO